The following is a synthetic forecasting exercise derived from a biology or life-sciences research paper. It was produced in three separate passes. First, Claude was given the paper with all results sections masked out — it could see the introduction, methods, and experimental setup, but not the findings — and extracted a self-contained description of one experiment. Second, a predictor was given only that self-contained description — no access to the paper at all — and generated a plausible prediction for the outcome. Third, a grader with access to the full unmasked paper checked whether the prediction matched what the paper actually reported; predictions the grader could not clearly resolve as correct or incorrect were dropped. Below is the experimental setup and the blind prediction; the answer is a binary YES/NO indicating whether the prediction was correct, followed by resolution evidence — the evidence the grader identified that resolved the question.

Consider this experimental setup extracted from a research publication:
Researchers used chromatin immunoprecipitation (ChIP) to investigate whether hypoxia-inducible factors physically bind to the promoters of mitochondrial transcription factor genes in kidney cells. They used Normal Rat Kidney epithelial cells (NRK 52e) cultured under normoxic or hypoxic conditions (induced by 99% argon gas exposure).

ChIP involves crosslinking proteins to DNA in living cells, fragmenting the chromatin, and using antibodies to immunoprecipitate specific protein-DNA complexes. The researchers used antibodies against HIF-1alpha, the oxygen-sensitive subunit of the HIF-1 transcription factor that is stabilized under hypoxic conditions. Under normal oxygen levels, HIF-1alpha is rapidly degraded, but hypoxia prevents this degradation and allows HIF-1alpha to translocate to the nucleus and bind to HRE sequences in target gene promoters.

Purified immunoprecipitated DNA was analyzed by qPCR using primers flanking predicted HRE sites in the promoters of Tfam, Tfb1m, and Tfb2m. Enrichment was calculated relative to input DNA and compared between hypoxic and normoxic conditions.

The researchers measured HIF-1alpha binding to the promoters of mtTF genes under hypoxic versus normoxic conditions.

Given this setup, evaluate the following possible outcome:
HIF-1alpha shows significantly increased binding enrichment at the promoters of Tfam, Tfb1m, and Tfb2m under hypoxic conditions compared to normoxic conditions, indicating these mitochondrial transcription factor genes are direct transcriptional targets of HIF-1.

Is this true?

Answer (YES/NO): YES